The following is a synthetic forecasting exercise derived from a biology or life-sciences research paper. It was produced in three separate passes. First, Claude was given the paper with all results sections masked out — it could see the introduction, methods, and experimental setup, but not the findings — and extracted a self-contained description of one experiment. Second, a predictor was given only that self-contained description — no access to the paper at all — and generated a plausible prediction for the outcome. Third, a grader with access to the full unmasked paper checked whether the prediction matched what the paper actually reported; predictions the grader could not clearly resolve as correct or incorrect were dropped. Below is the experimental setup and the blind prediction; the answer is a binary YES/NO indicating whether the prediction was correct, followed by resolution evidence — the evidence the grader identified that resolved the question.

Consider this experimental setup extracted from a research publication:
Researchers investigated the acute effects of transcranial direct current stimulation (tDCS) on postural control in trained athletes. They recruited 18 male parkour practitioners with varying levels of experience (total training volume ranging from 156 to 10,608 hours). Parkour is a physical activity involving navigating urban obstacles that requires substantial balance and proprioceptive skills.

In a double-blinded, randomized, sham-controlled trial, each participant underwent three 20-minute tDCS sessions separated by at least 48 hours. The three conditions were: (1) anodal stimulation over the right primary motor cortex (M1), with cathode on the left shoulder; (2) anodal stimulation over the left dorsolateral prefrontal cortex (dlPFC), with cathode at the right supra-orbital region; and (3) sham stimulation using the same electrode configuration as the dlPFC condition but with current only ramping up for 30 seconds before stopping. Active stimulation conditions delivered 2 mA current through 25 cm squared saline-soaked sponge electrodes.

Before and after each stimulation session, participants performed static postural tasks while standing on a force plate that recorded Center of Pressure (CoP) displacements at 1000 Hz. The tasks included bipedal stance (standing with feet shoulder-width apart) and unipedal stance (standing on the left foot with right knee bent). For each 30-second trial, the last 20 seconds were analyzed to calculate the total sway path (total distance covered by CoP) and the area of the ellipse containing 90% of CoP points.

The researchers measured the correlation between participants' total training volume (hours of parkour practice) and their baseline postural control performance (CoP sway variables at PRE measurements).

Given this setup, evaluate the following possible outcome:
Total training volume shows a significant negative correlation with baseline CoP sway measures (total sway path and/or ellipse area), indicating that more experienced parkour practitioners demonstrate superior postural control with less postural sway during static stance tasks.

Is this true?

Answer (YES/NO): YES